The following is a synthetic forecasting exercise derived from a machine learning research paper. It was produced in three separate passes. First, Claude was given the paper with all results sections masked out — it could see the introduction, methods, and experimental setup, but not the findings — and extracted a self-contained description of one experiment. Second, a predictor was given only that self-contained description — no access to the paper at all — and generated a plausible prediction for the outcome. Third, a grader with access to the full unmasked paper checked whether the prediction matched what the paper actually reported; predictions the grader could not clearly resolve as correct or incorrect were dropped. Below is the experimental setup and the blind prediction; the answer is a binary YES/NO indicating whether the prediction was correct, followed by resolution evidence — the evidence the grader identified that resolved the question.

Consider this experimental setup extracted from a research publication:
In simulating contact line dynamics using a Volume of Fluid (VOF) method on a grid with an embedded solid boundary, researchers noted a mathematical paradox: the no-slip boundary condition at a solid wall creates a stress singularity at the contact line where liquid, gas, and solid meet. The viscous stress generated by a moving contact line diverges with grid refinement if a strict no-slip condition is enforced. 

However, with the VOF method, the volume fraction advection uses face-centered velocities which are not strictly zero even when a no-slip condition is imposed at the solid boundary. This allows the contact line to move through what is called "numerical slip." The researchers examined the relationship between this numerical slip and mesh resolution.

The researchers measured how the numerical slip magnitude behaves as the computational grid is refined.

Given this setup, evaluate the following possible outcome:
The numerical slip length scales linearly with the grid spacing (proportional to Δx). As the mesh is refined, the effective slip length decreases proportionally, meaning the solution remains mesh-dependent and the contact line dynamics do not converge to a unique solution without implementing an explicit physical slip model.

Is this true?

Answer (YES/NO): YES